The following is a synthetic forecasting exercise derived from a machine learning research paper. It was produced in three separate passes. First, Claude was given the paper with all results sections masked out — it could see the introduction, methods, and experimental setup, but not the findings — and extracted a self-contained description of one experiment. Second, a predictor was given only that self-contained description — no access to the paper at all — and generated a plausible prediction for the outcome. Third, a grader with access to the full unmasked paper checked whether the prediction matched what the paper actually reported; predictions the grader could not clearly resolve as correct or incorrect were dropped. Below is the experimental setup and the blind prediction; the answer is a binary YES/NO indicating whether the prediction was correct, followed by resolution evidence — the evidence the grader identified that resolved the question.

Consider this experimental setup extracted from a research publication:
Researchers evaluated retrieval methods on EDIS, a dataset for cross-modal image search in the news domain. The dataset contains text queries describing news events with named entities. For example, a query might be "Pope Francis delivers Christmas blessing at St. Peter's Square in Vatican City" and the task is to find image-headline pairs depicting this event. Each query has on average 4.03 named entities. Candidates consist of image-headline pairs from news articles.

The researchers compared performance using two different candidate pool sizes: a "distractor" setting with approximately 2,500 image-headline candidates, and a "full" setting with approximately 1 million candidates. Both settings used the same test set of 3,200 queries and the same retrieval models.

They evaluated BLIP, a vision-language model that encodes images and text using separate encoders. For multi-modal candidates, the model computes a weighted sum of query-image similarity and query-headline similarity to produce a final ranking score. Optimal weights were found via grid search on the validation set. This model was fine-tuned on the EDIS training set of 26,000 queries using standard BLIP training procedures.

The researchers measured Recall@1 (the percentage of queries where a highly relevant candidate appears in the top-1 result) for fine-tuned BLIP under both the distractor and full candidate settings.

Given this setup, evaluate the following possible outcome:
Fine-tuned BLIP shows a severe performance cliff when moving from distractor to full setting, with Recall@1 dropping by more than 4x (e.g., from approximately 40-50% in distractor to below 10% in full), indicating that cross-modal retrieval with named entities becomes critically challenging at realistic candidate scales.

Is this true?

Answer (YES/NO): NO